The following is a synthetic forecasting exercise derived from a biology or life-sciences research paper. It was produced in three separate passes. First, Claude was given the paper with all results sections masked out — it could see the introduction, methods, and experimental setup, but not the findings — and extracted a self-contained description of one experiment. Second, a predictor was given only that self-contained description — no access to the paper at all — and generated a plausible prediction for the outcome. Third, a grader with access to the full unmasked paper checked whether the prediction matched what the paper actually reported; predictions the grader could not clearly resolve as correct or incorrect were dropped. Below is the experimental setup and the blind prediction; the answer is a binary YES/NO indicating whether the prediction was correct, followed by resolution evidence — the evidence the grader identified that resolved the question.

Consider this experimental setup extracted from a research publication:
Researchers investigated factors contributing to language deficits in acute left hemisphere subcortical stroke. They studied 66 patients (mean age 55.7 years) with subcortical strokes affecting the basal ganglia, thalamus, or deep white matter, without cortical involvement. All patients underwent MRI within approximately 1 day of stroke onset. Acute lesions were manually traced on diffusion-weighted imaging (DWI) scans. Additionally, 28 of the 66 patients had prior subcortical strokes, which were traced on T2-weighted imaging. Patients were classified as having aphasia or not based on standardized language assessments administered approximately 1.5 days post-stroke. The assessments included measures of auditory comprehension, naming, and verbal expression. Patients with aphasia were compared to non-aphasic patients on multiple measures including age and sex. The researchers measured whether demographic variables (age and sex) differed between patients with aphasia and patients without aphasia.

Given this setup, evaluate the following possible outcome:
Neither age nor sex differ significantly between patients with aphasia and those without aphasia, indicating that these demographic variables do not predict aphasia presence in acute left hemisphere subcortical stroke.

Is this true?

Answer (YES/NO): NO